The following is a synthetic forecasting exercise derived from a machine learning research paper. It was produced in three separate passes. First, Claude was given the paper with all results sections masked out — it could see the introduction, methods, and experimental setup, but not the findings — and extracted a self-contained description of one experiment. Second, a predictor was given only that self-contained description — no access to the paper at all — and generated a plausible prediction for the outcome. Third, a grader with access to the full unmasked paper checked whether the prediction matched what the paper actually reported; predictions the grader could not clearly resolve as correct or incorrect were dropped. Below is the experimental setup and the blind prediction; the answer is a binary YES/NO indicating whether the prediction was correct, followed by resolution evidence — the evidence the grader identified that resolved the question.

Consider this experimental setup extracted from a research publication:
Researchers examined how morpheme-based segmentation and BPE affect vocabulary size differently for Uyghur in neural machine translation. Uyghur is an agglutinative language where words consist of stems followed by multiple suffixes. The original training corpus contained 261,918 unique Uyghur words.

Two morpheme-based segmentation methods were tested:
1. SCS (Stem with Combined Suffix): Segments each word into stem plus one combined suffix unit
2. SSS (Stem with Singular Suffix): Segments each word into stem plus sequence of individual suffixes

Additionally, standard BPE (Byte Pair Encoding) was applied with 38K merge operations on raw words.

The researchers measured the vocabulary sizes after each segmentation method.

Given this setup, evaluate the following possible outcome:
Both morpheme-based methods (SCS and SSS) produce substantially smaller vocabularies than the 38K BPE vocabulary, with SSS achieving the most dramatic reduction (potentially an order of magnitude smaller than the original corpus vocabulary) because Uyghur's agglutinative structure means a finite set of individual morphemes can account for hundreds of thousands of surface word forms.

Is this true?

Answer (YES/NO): NO